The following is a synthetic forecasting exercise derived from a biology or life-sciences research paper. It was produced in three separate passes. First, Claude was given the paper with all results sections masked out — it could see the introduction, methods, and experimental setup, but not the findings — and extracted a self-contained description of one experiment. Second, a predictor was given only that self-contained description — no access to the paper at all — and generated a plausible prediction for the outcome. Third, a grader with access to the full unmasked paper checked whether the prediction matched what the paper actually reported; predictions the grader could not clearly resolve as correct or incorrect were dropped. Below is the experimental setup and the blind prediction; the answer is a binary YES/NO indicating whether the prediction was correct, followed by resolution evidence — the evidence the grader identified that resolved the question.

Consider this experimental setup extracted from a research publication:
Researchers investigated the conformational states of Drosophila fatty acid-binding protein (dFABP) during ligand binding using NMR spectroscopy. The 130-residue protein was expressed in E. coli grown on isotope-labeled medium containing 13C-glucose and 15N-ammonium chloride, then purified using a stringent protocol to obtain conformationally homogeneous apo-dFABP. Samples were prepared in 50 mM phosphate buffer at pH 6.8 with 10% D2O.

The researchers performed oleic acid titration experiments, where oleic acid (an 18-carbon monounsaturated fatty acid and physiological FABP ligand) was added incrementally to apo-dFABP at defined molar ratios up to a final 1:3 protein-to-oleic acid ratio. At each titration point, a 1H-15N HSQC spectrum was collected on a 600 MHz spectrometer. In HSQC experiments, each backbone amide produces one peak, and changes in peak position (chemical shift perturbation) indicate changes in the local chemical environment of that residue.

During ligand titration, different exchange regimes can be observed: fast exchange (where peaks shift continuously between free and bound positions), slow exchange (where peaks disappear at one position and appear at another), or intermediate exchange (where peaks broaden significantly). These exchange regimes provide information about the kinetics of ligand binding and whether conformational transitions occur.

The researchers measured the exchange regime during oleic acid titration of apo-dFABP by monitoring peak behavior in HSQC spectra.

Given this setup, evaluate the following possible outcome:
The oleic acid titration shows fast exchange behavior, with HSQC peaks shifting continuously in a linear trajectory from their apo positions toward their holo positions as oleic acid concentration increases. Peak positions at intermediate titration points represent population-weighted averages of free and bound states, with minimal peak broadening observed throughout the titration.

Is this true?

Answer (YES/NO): NO